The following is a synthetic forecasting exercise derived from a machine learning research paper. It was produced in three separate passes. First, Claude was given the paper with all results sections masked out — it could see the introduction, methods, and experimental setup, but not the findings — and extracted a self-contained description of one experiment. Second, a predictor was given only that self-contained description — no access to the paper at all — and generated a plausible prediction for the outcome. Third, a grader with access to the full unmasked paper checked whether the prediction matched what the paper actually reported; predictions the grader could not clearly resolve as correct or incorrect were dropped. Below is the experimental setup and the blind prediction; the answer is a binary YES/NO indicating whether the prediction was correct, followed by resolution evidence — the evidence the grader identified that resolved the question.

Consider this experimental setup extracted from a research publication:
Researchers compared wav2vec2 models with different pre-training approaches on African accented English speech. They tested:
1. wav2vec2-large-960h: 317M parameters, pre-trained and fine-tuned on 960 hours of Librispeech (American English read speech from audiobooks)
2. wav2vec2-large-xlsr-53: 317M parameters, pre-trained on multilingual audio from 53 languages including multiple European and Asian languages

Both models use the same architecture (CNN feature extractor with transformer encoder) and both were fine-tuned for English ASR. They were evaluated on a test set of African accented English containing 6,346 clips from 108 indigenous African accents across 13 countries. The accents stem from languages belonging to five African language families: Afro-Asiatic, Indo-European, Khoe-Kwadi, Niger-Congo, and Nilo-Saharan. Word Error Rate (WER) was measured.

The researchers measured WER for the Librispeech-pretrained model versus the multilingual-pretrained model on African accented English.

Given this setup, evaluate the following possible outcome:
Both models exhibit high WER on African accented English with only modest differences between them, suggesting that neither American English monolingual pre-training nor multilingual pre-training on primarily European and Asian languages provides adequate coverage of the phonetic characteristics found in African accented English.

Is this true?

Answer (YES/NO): NO